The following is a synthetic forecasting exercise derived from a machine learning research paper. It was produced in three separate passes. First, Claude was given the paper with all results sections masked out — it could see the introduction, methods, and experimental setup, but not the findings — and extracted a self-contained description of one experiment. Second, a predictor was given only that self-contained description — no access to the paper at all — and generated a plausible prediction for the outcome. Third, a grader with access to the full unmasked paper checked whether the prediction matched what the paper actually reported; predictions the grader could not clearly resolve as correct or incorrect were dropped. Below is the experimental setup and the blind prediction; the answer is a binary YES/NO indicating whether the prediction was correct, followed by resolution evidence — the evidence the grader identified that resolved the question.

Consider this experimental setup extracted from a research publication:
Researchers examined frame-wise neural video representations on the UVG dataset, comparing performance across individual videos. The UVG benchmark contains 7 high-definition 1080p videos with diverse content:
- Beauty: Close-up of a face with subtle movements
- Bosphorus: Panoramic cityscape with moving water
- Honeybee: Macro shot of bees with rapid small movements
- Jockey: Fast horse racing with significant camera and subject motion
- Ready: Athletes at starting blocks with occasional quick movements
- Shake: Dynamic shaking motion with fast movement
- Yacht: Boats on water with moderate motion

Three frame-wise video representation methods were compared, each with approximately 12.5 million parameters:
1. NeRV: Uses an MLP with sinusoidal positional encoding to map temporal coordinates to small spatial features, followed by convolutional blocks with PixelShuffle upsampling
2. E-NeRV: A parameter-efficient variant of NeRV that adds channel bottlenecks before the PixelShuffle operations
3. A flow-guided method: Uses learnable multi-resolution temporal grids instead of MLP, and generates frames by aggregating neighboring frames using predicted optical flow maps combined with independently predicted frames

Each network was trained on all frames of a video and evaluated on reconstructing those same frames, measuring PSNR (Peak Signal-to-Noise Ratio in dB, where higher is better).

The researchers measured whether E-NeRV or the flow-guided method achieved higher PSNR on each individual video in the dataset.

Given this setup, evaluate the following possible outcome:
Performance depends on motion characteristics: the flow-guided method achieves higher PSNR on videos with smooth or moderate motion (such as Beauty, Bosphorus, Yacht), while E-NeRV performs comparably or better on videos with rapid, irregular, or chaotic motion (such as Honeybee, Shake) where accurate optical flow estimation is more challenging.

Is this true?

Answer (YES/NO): NO